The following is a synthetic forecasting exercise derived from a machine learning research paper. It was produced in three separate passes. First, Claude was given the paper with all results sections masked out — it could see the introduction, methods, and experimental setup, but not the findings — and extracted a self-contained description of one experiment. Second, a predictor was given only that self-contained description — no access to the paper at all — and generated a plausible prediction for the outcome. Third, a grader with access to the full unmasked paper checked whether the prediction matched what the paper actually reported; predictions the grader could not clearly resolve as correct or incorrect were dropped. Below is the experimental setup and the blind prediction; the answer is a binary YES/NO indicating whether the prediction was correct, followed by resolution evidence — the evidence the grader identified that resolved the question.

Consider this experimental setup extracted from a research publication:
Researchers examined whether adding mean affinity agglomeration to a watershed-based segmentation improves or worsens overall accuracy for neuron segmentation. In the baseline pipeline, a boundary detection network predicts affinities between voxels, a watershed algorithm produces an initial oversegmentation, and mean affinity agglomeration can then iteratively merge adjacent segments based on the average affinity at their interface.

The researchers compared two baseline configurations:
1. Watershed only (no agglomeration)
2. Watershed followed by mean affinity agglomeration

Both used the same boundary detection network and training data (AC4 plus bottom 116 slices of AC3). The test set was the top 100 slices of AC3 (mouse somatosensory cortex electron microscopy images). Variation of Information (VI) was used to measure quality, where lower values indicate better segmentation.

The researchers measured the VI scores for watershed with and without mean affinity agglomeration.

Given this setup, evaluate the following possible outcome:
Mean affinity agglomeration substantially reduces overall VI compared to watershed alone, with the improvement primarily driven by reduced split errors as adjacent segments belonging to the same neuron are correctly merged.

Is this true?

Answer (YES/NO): NO